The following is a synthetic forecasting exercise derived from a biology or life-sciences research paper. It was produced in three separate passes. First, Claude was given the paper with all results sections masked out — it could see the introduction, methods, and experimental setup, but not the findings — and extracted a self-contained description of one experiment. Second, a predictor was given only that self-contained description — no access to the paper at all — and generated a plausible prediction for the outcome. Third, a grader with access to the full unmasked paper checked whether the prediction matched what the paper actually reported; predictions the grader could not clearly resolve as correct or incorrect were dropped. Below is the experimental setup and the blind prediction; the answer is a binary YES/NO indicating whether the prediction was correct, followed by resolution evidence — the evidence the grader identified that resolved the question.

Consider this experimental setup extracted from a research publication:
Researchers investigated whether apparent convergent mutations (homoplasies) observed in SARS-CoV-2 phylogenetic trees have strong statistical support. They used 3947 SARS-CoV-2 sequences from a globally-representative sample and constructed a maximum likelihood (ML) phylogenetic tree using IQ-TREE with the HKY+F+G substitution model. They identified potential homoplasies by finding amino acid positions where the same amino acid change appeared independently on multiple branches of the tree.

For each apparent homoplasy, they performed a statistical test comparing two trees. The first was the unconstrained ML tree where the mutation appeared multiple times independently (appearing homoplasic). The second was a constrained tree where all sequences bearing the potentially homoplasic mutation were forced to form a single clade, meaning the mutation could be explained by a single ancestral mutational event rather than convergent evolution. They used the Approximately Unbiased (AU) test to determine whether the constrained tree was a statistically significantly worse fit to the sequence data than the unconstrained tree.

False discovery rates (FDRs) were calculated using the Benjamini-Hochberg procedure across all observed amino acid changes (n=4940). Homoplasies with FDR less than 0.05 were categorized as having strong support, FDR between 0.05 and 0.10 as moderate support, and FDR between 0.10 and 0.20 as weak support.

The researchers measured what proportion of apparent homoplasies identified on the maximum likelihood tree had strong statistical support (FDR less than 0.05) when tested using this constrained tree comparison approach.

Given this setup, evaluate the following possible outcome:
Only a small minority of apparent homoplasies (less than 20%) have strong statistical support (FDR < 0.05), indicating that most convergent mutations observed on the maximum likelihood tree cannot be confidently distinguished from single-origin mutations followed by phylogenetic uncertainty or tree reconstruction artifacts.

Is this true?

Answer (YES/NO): YES